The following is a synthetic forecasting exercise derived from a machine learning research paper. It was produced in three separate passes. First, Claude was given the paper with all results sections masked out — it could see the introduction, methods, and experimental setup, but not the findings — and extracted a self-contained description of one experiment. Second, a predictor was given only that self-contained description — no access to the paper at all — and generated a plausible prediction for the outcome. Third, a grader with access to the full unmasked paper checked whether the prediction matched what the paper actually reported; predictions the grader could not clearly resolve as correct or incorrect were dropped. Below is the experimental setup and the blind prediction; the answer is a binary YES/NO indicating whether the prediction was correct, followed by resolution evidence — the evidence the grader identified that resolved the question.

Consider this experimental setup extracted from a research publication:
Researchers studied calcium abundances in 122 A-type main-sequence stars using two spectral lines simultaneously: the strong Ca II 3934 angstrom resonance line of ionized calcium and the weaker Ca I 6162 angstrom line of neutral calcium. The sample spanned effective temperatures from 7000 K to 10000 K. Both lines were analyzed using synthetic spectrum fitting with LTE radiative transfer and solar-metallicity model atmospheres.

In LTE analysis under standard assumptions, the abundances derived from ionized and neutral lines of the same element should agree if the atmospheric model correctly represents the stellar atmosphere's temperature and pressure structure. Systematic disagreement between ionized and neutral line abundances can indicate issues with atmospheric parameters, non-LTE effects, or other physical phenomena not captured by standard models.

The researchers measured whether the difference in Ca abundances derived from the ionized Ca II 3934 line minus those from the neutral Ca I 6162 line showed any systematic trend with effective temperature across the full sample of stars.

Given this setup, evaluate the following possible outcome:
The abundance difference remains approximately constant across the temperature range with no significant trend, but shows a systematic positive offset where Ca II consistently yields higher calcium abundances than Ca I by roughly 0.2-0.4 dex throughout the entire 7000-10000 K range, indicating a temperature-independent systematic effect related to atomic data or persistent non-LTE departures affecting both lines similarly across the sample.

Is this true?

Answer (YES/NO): NO